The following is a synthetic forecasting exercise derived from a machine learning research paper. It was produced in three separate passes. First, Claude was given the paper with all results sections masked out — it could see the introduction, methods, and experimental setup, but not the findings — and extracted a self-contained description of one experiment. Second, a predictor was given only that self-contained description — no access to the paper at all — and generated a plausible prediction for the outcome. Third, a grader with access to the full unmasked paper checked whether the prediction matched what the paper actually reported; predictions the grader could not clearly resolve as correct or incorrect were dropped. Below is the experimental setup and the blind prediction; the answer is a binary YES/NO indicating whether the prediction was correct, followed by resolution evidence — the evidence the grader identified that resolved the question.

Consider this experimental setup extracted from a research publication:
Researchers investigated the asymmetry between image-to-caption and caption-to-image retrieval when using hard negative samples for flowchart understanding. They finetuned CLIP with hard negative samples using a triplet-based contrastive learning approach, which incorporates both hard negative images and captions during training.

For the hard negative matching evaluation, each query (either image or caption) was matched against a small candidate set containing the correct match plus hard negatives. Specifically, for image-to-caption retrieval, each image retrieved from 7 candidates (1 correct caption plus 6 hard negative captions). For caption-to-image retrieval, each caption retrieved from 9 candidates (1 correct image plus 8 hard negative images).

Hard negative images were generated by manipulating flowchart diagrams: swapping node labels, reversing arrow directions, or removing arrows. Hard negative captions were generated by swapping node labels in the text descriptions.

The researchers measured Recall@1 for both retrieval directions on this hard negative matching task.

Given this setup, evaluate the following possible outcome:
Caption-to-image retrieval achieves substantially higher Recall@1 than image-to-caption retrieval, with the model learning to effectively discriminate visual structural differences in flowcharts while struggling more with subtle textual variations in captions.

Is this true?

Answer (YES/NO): YES